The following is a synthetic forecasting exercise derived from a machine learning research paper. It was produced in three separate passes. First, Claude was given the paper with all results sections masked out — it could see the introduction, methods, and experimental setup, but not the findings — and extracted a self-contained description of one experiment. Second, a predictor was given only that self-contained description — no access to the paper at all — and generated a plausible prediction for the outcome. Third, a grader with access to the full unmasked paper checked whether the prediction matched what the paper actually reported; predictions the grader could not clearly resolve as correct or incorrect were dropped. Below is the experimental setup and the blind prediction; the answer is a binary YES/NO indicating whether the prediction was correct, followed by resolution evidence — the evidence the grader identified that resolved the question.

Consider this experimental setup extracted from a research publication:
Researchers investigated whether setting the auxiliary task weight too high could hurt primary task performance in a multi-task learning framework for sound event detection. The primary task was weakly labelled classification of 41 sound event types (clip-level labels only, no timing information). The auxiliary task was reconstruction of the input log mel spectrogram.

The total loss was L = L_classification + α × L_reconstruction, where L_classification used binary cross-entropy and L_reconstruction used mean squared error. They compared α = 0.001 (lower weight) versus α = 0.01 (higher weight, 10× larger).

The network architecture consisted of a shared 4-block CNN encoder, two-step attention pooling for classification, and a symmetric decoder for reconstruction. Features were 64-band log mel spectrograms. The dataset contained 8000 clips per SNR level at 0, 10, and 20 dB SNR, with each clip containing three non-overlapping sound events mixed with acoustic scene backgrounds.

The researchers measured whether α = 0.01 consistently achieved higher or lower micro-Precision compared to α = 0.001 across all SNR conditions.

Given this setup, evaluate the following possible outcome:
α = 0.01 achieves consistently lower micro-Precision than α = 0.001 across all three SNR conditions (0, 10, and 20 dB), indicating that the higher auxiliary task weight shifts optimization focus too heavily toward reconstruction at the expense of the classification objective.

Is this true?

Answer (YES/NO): YES